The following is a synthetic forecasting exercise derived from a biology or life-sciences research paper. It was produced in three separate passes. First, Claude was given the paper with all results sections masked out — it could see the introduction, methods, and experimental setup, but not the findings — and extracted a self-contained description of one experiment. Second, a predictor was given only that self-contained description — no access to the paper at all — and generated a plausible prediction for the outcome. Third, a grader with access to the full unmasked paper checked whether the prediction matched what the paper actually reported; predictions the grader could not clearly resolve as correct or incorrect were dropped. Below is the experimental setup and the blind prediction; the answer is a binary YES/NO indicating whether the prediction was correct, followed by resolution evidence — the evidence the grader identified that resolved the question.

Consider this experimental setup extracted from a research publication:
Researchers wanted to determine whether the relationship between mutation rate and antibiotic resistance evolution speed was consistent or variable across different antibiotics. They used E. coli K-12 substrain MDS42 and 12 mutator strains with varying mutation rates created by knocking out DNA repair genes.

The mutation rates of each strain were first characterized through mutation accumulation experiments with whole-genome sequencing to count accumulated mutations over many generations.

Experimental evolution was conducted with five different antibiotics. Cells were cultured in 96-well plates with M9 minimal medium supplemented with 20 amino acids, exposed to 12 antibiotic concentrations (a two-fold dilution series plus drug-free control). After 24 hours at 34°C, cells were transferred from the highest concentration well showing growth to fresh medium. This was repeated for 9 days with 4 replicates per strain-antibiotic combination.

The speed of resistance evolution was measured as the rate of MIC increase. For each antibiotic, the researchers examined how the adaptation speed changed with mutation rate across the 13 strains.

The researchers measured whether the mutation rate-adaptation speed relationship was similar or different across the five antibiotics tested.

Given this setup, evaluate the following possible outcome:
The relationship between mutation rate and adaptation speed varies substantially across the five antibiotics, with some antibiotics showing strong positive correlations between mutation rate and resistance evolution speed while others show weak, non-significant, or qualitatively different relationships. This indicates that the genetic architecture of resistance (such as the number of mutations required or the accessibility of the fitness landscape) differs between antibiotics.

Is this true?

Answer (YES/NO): YES